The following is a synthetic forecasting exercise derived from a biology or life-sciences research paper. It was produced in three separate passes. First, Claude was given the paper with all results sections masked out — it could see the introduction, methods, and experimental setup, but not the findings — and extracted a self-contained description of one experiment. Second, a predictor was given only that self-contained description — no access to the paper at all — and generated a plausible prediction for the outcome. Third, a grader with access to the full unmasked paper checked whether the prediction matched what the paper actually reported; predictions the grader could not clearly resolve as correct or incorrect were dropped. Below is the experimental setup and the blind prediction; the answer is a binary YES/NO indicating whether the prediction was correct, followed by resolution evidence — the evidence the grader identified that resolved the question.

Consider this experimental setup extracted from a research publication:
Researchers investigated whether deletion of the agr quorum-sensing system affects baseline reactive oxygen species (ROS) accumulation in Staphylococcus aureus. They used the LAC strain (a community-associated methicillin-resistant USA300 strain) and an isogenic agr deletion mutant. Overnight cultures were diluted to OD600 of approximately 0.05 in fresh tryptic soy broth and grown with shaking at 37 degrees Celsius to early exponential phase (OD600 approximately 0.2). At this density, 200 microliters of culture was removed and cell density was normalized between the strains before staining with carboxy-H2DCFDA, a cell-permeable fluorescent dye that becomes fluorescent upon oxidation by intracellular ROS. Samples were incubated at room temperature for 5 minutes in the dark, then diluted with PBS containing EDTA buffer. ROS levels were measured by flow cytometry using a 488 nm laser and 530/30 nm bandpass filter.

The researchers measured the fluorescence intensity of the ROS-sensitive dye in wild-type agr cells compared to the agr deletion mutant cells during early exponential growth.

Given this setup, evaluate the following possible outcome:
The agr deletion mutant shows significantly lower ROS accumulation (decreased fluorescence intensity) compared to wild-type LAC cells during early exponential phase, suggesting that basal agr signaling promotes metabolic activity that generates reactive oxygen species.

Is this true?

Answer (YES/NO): NO